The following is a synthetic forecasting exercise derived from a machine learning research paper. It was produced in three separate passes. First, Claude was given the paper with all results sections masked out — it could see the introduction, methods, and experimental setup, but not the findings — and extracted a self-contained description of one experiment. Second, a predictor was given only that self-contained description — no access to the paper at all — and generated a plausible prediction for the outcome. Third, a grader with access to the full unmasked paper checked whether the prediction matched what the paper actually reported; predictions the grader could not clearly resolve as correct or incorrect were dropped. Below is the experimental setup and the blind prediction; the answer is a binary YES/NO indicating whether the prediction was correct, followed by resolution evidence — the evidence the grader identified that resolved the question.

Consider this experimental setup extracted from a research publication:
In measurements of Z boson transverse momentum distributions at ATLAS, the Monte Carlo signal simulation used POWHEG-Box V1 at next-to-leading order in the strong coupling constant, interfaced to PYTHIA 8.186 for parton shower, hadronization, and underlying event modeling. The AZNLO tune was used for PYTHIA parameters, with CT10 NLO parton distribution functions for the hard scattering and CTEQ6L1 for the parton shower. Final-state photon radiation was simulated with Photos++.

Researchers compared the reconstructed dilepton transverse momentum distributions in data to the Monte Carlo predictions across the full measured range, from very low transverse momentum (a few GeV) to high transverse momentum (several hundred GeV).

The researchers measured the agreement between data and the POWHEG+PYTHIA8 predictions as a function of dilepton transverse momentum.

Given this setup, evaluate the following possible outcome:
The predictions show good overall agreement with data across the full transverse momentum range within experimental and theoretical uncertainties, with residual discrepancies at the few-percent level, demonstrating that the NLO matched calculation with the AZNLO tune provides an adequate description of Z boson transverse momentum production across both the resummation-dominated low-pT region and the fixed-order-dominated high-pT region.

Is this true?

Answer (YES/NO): NO